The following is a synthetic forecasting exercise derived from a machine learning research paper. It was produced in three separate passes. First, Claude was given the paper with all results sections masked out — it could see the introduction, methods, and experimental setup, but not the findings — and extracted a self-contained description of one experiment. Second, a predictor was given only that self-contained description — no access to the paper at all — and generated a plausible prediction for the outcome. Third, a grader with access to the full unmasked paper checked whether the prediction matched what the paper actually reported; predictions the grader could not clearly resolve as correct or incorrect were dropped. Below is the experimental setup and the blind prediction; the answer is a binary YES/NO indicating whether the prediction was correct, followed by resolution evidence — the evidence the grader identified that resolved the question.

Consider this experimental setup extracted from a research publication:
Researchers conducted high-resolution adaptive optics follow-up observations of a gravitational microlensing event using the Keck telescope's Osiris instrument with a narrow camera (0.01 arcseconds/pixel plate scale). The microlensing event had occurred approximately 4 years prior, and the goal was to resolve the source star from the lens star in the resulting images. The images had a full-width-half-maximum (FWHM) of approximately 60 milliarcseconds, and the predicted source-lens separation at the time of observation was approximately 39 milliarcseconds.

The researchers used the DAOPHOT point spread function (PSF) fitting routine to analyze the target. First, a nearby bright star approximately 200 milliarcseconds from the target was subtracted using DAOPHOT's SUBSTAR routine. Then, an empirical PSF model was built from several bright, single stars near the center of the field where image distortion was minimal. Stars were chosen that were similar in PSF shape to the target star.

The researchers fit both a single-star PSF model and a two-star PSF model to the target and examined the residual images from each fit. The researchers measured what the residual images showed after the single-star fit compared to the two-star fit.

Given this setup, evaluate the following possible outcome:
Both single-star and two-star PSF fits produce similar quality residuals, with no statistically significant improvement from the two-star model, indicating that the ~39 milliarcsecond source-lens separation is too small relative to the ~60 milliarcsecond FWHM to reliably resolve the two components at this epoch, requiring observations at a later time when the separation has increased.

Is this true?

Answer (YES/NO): NO